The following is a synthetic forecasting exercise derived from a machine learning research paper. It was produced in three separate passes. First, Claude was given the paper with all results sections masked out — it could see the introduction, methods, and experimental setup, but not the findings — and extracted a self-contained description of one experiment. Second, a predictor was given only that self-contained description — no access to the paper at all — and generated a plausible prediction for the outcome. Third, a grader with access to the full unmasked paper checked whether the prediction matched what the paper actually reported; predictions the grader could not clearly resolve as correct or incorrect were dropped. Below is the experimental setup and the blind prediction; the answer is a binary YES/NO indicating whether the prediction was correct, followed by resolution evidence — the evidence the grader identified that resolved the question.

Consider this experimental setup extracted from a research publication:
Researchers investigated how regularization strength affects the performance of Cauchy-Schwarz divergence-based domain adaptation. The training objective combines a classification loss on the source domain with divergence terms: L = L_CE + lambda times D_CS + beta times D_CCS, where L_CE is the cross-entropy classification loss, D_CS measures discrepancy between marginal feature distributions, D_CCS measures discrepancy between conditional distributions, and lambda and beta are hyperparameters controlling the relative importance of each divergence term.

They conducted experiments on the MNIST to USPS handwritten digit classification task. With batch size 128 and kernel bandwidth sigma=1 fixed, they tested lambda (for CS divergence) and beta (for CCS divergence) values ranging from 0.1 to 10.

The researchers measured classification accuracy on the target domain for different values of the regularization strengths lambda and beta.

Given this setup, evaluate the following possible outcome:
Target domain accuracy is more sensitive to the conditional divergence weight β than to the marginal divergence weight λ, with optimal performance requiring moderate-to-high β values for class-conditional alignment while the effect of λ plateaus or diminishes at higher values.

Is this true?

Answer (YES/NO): NO